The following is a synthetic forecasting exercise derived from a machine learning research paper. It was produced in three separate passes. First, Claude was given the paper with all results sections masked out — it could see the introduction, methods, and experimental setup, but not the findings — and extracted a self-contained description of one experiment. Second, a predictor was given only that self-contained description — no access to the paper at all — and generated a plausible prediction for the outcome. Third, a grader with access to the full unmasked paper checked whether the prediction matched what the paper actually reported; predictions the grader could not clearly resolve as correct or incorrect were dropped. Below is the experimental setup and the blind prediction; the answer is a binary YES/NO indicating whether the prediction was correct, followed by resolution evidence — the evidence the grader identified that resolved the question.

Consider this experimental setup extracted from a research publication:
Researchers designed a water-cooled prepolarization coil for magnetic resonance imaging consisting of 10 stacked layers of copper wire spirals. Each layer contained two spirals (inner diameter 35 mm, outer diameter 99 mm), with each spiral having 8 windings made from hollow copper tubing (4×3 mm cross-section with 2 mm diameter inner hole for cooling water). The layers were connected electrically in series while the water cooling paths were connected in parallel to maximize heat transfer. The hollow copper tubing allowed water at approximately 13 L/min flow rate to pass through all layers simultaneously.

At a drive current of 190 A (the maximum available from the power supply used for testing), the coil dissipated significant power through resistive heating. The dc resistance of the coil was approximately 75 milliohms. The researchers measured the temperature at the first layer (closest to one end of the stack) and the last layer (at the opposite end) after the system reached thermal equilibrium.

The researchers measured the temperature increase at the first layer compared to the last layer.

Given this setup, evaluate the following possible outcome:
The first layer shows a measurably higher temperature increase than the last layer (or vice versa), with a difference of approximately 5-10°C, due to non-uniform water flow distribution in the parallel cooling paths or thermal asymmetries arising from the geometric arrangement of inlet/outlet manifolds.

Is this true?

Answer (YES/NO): NO